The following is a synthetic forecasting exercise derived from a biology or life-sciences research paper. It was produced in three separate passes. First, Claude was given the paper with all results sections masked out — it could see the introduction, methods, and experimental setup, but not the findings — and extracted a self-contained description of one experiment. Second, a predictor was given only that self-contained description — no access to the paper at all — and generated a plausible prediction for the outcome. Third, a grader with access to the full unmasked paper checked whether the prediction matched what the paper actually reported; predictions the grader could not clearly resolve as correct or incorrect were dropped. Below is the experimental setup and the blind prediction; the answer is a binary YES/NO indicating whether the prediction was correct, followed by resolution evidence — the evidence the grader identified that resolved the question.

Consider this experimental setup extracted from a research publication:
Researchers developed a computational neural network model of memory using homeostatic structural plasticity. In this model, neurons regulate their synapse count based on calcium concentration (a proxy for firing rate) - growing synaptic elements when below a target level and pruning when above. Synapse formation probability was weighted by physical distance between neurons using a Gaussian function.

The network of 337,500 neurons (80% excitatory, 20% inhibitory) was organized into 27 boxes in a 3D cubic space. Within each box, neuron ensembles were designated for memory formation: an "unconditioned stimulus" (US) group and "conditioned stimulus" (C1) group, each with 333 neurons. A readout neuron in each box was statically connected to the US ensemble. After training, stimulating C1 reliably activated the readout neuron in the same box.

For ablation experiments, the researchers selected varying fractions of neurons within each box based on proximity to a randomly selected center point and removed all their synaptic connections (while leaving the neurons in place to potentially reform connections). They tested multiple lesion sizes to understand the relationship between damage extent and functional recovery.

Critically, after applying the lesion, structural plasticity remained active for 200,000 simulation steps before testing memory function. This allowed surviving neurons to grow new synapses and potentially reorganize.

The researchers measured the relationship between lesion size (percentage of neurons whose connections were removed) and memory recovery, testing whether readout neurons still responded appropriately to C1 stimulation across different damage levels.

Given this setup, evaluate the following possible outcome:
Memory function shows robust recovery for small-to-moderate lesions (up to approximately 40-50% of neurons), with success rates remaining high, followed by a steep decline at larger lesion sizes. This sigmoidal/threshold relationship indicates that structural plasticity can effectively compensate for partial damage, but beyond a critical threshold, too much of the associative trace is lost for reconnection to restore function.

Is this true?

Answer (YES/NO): YES